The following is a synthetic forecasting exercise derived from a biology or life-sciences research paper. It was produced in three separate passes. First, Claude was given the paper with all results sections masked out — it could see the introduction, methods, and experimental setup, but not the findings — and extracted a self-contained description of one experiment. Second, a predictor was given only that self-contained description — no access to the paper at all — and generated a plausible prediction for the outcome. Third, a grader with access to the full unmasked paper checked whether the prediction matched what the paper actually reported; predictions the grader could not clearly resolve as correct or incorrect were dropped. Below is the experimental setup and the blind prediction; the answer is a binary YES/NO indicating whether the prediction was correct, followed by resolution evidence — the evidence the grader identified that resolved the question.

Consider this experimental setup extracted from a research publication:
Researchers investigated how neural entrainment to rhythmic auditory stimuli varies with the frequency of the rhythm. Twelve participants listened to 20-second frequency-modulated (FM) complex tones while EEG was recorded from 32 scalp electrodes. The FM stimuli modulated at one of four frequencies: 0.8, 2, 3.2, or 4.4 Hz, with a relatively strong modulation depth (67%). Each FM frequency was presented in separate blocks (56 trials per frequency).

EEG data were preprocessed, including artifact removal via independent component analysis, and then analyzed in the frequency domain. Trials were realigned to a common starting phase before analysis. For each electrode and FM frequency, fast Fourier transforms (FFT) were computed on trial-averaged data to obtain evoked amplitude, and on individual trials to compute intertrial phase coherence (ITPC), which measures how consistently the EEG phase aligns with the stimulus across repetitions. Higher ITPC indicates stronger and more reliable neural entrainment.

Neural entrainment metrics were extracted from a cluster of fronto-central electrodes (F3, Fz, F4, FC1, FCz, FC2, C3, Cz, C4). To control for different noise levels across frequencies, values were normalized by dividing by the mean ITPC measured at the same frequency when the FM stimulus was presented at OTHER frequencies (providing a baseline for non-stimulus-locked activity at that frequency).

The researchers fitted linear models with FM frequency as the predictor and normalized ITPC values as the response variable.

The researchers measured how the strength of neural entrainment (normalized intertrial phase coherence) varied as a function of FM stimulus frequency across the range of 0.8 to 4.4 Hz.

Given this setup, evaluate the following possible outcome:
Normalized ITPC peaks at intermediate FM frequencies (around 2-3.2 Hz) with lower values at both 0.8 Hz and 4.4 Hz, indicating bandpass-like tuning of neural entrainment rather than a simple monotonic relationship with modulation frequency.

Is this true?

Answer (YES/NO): NO